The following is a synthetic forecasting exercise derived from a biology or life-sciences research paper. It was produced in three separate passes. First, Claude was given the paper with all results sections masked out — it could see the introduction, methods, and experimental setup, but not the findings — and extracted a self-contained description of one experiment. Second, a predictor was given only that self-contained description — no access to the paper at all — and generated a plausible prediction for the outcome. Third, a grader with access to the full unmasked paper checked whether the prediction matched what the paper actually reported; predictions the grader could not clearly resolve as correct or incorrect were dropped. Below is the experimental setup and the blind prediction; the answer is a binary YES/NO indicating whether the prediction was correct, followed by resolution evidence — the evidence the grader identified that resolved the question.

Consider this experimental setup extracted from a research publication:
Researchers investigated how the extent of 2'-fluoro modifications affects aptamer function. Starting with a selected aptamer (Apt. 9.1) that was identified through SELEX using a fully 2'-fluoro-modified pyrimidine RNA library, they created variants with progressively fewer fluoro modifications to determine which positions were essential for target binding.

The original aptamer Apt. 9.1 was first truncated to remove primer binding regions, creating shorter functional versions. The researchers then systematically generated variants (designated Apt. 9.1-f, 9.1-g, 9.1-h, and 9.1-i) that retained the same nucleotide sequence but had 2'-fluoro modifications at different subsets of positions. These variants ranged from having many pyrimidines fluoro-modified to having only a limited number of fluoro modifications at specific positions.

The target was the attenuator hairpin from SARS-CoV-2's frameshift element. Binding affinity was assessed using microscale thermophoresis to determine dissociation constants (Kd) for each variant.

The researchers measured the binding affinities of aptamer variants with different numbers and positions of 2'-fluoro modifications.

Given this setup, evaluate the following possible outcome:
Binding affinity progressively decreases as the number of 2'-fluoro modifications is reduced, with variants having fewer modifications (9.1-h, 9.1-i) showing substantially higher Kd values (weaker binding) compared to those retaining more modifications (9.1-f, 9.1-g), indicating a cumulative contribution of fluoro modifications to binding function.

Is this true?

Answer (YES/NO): NO